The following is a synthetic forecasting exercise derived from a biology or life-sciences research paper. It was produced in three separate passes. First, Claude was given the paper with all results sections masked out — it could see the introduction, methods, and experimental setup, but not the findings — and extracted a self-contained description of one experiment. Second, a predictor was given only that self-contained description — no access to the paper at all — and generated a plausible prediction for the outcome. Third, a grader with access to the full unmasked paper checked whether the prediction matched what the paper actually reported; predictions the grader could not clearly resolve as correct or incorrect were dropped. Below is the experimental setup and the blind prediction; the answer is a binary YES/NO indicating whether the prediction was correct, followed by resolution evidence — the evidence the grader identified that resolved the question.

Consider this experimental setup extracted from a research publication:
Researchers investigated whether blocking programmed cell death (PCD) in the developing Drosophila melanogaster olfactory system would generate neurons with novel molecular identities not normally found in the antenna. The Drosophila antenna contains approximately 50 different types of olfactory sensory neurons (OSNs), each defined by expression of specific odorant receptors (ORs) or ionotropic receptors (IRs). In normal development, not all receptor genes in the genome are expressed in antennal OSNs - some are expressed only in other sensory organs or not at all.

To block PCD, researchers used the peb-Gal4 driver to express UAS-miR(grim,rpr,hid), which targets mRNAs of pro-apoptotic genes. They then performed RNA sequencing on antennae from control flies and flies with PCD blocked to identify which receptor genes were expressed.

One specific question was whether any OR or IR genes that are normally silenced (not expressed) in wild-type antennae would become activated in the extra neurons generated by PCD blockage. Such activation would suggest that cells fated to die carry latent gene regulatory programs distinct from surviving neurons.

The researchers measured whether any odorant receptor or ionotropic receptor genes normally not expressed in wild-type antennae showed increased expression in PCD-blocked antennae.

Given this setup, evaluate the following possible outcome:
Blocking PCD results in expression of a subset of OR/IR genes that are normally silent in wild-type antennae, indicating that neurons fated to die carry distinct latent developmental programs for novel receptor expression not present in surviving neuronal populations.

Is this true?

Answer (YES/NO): YES